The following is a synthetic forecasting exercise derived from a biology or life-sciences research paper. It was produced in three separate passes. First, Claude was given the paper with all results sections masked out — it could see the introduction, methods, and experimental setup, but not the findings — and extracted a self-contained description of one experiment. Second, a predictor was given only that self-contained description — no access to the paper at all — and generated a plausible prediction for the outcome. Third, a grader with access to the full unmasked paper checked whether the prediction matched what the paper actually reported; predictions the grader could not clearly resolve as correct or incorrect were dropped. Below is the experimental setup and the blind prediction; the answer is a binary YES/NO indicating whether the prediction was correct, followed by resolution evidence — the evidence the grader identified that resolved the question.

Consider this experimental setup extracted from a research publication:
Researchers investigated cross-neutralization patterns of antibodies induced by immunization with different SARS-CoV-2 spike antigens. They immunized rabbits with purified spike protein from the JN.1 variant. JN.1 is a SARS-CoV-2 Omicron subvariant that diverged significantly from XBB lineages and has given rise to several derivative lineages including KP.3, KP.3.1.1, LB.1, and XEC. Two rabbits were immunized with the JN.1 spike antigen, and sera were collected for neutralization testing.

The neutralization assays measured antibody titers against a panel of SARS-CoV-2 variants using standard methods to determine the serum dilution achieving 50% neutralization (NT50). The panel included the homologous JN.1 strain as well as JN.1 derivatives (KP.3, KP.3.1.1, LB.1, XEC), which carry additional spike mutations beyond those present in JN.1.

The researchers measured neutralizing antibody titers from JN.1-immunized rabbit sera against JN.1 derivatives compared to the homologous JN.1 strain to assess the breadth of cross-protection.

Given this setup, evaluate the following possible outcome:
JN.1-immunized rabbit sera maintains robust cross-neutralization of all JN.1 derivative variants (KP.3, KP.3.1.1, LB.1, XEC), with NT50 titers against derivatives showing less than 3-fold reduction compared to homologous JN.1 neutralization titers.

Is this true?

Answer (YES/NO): YES